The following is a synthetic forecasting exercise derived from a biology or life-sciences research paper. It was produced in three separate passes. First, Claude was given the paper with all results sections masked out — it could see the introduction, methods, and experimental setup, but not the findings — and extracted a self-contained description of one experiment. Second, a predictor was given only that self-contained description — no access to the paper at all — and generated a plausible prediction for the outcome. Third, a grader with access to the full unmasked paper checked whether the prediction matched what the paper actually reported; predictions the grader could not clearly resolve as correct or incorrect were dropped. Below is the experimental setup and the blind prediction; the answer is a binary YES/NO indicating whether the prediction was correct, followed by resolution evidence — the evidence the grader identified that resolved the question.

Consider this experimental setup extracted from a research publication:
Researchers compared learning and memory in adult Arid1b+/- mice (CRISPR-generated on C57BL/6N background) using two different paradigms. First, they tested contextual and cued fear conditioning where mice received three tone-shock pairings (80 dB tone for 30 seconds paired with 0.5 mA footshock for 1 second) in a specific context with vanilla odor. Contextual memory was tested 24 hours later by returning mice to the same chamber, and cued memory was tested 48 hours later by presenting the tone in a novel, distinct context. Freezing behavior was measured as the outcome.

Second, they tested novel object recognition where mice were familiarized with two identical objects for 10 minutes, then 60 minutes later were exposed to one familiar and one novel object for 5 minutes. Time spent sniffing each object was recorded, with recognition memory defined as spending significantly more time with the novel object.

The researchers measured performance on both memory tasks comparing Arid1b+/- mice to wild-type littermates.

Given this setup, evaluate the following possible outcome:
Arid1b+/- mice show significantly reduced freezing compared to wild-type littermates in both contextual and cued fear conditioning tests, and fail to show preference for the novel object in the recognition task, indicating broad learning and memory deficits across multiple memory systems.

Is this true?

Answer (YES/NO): NO